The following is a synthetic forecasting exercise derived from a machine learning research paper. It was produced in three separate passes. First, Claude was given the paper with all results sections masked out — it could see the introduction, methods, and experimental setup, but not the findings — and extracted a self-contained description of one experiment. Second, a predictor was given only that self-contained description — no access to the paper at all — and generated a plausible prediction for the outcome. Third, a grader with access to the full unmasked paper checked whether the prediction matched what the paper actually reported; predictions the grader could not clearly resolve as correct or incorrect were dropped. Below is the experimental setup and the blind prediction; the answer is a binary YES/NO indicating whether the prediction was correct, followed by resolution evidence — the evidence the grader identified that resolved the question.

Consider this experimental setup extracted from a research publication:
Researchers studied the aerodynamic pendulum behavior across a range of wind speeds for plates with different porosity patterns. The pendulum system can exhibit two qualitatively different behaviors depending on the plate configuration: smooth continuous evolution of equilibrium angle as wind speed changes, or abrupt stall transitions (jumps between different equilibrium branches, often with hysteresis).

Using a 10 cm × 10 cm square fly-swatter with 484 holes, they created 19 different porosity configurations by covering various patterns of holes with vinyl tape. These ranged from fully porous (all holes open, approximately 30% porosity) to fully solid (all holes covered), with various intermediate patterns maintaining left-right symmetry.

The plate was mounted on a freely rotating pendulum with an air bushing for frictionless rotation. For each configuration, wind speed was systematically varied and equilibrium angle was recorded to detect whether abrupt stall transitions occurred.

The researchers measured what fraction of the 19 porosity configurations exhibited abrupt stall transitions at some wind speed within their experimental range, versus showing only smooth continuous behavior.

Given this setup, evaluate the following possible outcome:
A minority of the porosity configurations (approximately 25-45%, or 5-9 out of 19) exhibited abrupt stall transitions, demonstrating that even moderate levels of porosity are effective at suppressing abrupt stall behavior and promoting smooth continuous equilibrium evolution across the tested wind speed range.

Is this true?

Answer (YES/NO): YES